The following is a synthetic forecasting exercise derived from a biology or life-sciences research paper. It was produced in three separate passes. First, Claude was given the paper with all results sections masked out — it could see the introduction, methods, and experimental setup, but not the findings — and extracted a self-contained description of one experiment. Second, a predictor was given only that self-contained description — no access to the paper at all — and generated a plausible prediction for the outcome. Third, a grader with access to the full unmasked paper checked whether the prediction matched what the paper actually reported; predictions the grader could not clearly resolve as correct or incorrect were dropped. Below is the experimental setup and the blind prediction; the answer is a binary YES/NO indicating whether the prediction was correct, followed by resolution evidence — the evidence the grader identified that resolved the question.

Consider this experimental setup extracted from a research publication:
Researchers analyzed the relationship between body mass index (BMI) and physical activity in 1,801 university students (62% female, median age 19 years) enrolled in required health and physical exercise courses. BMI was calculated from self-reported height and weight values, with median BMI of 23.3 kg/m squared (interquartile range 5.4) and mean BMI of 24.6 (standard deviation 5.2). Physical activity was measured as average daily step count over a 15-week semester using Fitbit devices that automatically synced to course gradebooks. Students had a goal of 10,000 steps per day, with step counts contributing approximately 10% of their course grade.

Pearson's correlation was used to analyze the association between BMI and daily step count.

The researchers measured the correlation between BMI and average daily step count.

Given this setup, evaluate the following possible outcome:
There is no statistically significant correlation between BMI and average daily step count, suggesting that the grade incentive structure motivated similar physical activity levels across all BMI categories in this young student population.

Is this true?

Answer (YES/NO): NO